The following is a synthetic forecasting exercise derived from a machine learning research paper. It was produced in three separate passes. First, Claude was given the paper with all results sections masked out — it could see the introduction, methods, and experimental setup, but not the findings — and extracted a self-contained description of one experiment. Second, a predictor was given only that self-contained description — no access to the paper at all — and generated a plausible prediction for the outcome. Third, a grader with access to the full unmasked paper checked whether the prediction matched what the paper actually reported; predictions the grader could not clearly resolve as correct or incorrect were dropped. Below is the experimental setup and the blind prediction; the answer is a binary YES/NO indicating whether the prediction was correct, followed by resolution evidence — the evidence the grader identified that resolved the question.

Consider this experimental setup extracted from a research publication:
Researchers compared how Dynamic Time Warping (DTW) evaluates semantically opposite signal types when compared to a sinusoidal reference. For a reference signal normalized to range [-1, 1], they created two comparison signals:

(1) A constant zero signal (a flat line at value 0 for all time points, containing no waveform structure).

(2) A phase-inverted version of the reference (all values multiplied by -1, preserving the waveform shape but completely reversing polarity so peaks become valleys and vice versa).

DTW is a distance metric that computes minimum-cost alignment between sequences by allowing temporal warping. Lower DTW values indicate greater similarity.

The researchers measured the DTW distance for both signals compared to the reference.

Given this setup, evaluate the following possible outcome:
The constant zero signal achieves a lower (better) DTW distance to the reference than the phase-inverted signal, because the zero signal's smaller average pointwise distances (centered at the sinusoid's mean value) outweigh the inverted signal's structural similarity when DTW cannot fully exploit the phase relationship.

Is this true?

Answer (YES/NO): NO